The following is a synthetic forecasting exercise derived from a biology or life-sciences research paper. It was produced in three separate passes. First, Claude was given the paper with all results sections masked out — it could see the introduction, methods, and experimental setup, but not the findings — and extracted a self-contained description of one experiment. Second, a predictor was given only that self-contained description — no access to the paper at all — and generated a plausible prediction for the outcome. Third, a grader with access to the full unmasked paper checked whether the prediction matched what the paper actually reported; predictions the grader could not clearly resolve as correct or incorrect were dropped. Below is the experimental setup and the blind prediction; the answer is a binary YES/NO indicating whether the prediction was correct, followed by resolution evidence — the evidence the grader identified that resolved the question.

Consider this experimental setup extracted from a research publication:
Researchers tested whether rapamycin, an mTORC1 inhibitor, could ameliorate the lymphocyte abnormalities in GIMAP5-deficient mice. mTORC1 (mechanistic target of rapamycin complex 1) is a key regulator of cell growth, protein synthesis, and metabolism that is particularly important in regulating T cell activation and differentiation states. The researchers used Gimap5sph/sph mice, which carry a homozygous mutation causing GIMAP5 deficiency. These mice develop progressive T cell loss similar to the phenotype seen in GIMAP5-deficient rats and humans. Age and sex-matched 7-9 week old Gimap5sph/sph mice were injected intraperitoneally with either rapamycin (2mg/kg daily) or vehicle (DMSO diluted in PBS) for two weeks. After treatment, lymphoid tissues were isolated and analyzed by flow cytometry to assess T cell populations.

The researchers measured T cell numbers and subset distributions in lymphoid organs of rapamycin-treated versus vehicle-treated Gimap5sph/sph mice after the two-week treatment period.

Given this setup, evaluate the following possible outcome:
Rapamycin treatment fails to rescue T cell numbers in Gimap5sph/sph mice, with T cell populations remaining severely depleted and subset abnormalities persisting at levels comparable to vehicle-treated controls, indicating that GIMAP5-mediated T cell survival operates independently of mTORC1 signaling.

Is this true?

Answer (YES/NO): NO